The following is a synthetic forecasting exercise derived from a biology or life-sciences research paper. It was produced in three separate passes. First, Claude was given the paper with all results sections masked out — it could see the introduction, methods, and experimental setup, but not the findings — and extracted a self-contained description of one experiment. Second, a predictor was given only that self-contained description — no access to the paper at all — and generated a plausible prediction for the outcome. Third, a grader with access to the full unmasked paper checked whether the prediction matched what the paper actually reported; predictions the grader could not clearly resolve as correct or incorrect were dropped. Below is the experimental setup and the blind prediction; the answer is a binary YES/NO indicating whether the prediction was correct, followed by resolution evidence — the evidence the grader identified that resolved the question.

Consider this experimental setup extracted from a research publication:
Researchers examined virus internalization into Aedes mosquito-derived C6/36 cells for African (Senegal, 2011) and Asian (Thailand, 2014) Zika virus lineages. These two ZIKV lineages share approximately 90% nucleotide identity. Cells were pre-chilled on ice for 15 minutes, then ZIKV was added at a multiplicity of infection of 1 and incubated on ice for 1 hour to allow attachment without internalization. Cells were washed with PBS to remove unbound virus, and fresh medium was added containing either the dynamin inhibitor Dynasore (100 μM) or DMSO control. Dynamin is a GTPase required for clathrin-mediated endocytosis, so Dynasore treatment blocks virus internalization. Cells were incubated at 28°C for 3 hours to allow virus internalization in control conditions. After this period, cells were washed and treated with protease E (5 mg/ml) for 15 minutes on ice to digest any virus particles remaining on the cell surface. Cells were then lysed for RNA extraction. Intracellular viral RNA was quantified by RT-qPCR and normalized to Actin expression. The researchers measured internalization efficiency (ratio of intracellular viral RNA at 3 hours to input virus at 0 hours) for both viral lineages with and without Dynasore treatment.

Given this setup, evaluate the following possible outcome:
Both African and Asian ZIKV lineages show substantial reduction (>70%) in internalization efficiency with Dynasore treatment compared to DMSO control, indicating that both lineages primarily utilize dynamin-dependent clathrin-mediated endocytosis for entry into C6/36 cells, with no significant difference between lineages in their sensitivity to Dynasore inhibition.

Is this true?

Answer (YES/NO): NO